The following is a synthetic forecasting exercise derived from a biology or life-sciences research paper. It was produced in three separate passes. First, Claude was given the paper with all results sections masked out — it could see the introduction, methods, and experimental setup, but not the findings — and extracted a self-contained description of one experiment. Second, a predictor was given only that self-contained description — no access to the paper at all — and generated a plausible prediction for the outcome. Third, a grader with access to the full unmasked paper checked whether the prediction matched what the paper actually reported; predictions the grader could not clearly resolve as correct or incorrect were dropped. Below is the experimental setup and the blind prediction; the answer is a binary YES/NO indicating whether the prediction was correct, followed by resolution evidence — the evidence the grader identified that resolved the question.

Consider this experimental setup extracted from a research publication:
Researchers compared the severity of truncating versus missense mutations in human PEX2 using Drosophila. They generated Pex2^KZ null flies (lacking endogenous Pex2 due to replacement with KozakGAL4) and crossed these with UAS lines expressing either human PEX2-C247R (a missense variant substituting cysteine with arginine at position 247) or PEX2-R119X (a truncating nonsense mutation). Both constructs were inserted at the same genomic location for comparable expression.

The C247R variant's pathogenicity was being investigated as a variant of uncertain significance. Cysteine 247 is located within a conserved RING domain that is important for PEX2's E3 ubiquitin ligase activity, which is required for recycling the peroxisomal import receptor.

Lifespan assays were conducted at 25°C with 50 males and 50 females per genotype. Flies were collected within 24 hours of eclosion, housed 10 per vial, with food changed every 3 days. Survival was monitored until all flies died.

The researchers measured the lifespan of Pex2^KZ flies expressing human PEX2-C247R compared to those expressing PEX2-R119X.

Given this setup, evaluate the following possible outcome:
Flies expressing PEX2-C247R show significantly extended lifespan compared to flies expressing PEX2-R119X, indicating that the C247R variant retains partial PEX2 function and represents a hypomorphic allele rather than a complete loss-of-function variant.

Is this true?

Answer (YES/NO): NO